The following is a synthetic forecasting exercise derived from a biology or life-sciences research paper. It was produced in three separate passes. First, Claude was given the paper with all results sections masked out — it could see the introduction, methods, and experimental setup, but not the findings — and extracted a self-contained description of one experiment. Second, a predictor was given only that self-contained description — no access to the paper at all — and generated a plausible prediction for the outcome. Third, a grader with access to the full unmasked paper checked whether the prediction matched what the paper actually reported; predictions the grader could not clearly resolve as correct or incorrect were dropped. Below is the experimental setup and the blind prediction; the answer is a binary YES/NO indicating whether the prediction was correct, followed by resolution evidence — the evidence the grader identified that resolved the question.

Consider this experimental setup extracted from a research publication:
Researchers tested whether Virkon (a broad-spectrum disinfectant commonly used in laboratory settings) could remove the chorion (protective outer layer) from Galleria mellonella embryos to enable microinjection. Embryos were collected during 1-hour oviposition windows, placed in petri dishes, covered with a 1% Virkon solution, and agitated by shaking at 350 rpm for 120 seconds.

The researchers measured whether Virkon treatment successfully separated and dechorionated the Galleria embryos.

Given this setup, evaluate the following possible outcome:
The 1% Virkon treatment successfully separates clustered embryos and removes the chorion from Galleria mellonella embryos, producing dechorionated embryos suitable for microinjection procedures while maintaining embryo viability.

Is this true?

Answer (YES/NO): NO